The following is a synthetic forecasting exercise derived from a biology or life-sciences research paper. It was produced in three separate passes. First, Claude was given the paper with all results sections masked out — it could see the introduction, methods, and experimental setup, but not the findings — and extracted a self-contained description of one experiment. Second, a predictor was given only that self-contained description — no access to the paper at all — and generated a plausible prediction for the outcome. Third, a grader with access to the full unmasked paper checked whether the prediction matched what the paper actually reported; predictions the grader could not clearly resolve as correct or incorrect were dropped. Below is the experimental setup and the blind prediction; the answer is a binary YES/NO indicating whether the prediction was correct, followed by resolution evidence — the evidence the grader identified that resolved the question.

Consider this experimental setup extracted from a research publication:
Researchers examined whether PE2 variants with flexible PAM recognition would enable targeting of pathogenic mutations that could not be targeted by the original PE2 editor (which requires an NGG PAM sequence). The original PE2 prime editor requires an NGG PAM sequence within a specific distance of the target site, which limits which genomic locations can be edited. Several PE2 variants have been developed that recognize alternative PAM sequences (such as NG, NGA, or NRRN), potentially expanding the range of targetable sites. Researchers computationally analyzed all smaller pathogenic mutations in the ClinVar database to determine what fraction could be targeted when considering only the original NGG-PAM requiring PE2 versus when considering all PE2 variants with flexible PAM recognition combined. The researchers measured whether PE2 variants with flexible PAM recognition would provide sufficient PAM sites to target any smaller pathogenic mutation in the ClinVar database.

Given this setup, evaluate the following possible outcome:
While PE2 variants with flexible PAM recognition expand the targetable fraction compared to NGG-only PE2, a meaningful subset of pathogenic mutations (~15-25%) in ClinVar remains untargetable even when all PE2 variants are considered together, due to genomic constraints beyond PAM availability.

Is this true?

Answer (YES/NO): NO